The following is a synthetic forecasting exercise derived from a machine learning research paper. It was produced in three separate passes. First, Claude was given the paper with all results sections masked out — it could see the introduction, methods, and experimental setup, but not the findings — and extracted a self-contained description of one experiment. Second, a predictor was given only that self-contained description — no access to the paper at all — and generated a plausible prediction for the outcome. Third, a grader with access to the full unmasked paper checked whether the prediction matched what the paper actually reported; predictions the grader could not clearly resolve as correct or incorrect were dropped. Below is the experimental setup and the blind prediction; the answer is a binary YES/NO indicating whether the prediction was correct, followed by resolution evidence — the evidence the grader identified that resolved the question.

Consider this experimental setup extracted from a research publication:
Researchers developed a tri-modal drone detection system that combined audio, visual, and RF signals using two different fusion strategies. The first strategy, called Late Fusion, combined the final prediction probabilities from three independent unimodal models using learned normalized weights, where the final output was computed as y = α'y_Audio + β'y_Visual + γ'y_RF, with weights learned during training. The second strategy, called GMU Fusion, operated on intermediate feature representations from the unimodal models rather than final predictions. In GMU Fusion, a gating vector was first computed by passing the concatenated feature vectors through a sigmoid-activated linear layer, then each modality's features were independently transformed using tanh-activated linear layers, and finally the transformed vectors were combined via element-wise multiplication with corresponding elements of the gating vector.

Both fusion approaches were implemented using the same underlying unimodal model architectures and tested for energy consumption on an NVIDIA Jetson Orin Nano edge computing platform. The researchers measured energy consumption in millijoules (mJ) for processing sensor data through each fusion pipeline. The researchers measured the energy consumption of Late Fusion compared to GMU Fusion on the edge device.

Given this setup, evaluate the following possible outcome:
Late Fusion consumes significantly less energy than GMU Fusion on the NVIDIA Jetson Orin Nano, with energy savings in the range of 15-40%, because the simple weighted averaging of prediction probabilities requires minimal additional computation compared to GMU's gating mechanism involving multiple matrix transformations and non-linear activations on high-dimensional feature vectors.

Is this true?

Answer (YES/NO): NO